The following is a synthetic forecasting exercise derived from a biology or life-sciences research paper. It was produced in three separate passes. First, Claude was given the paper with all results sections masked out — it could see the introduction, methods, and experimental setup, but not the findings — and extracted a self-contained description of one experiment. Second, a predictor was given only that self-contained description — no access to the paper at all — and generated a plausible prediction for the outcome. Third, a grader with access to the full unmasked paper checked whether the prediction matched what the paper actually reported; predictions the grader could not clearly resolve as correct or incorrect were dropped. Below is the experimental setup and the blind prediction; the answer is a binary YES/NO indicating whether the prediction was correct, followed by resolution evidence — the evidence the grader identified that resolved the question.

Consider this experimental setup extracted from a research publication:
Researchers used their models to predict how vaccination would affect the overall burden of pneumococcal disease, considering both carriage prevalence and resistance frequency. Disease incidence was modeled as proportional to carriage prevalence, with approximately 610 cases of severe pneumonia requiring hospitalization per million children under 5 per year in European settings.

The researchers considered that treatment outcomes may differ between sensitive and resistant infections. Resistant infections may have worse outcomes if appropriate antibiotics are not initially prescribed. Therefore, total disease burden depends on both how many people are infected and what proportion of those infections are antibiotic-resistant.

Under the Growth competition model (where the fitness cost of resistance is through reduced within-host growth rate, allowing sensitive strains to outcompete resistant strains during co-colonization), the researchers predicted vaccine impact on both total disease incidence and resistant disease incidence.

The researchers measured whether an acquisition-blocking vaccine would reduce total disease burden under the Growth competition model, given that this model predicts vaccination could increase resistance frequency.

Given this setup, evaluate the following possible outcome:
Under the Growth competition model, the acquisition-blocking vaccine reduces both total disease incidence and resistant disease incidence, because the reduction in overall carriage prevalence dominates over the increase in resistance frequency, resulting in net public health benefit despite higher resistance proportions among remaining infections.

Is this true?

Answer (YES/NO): NO